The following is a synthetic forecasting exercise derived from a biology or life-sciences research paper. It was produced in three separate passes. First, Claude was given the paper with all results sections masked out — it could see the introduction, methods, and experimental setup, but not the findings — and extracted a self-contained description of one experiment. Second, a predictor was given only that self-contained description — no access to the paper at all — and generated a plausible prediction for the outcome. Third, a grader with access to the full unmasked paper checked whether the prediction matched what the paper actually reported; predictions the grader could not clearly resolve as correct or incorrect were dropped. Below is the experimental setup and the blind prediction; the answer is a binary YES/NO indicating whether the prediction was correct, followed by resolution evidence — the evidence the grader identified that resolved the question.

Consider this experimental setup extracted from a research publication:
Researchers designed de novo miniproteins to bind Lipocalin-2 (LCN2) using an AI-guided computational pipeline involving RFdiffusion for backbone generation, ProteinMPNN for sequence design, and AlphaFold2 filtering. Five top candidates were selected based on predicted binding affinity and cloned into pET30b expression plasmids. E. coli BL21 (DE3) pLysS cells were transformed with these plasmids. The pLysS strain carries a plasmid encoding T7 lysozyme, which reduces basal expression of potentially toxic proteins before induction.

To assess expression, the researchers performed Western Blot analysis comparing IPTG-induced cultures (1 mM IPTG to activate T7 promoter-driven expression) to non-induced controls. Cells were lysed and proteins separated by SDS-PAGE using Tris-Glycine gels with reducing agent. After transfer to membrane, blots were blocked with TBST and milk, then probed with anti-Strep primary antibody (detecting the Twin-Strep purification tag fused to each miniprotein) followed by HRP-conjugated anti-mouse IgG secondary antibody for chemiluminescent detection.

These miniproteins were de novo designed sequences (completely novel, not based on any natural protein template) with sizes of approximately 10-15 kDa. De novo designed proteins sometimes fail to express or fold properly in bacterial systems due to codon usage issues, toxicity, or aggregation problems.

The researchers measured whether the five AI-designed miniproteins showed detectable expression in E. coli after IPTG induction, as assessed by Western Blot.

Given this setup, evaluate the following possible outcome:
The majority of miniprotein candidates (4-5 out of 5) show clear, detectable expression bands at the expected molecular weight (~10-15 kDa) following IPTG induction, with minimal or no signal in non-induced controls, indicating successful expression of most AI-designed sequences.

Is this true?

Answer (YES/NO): YES